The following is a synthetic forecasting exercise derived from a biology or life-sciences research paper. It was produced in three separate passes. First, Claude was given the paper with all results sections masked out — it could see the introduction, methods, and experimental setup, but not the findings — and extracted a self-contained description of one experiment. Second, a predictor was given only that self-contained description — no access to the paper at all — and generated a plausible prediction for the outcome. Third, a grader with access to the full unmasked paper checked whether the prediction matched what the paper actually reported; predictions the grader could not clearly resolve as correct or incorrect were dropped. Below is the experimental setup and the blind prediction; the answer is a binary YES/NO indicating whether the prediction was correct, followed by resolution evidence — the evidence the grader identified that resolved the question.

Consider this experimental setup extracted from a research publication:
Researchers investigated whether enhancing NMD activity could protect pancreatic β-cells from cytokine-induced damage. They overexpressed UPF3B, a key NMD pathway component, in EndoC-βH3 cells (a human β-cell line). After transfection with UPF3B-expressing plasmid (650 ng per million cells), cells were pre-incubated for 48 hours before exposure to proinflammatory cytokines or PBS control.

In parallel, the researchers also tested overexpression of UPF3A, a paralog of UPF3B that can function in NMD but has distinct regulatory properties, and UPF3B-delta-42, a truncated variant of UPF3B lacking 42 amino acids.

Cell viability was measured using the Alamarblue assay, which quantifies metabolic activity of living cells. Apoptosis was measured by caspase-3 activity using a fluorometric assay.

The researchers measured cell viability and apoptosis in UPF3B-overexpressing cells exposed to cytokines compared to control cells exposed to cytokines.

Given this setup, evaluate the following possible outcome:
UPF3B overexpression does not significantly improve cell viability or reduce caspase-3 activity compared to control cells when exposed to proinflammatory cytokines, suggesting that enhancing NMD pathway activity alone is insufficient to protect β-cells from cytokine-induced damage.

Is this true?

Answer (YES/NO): YES